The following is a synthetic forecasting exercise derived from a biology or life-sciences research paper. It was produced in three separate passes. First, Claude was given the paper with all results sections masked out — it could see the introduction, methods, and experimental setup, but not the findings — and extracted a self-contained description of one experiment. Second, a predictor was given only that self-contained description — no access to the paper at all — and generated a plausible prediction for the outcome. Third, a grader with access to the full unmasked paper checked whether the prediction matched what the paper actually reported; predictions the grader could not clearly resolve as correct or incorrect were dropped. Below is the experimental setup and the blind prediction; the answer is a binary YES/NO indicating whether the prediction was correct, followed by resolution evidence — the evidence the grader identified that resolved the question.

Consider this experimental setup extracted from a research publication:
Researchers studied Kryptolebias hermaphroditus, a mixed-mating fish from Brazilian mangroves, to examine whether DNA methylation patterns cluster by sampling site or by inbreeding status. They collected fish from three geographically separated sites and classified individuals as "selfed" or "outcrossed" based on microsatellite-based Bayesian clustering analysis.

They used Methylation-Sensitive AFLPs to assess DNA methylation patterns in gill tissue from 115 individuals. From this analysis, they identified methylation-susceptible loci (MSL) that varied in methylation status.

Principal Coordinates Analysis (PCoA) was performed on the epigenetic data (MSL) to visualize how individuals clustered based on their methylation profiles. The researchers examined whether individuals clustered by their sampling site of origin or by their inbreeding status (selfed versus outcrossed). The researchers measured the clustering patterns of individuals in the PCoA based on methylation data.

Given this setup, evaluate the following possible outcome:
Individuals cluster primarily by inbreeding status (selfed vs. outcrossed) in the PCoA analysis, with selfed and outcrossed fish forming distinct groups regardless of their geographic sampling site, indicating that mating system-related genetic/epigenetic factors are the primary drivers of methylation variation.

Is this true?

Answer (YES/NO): NO